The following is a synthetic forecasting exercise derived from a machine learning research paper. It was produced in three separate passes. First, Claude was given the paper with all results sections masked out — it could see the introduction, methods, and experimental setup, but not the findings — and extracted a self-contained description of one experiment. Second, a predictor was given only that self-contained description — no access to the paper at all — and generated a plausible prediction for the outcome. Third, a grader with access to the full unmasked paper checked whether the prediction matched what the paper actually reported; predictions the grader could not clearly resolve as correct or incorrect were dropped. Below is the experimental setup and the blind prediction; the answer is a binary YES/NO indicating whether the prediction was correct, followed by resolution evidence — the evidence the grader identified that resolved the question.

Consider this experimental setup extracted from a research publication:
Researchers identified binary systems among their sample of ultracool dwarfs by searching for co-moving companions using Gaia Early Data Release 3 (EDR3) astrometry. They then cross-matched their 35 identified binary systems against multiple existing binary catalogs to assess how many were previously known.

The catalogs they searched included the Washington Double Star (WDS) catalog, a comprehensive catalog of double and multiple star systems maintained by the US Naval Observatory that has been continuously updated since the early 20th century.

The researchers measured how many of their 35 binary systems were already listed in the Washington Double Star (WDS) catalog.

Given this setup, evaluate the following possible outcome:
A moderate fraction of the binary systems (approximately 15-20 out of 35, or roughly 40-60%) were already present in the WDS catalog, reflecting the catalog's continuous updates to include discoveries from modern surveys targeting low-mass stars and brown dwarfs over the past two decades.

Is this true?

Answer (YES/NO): YES